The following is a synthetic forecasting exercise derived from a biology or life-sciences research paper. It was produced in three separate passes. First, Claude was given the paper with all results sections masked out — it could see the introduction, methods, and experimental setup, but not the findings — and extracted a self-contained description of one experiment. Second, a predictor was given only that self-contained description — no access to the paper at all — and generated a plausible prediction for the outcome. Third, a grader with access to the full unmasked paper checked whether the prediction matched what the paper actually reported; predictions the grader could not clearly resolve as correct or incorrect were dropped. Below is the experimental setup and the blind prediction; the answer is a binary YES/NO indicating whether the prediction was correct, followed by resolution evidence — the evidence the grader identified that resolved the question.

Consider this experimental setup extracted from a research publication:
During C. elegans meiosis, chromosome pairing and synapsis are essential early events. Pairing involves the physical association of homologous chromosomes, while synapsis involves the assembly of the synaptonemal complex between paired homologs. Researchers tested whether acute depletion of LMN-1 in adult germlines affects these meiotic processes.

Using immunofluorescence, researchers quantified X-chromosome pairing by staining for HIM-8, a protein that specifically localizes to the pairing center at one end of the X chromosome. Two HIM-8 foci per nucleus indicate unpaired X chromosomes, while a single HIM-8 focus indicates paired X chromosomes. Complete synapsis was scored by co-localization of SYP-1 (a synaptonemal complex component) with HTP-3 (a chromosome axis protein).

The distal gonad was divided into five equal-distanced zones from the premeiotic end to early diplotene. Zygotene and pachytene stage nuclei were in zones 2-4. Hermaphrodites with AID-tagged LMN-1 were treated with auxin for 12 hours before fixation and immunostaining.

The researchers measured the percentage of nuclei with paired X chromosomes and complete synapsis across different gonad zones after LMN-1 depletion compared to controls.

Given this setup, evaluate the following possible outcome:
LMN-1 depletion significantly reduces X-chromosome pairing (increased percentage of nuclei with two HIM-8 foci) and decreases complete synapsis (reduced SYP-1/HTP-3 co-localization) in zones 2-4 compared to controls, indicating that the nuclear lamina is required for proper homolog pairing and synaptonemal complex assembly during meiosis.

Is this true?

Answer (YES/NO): NO